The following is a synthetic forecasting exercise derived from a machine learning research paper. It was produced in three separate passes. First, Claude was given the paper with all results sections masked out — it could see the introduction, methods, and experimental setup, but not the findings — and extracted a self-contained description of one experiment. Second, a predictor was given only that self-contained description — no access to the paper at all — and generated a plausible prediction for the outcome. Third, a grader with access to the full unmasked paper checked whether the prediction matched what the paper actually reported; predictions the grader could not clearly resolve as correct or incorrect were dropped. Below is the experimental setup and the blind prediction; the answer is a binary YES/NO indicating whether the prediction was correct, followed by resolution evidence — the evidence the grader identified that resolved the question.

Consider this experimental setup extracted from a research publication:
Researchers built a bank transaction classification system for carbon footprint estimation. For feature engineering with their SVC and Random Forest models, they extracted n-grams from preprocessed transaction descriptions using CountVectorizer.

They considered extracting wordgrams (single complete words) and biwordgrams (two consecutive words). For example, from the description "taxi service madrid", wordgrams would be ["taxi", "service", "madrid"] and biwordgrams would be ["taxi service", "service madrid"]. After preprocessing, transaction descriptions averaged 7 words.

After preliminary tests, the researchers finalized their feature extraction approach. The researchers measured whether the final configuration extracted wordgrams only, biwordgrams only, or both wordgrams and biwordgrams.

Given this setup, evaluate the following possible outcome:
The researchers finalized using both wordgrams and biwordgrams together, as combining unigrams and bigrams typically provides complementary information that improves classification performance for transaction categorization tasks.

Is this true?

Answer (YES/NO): YES